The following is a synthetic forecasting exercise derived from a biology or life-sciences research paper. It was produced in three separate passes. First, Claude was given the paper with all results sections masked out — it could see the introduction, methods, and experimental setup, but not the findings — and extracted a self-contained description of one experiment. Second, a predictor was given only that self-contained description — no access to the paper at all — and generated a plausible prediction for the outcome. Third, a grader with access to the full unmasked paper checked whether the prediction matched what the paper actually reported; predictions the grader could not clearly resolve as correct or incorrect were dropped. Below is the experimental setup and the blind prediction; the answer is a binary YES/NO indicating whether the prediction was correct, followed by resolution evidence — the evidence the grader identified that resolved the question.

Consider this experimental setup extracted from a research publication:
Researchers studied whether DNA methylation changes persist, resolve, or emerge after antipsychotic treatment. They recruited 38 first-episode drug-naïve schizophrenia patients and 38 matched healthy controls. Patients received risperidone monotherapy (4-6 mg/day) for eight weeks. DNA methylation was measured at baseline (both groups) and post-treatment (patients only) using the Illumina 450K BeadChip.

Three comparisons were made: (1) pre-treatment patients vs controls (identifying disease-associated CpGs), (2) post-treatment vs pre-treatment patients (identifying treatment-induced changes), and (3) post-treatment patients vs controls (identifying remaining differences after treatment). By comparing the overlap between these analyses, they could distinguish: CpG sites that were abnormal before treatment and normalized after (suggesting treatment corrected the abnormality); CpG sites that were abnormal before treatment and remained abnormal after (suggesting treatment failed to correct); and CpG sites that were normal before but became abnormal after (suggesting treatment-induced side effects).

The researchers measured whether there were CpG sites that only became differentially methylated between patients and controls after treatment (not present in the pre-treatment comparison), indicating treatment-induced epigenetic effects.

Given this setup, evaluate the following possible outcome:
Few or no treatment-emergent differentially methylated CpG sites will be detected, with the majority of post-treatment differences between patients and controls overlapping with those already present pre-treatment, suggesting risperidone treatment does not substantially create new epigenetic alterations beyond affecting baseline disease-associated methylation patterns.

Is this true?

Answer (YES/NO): NO